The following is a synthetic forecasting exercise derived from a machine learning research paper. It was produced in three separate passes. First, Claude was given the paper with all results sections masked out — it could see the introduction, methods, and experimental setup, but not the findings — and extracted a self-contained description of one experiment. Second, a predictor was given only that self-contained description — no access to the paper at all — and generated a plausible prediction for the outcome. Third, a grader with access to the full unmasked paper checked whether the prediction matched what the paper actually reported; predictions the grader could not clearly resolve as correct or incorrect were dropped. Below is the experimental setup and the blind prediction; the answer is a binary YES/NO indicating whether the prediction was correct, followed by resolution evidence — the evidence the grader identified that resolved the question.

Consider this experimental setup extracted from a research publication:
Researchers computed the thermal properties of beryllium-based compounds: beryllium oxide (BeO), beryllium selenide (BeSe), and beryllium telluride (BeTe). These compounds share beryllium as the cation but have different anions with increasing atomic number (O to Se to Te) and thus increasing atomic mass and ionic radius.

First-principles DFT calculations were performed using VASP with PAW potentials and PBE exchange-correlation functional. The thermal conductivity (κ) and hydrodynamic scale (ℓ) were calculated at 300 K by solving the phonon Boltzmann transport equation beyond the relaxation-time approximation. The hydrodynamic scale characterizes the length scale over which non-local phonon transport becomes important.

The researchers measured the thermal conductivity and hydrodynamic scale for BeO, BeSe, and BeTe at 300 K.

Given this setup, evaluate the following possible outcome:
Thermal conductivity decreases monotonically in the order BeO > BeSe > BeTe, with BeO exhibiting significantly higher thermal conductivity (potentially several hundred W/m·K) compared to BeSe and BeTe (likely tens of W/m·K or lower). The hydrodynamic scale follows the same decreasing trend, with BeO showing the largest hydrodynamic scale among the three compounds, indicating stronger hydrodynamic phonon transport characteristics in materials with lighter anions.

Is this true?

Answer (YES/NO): NO